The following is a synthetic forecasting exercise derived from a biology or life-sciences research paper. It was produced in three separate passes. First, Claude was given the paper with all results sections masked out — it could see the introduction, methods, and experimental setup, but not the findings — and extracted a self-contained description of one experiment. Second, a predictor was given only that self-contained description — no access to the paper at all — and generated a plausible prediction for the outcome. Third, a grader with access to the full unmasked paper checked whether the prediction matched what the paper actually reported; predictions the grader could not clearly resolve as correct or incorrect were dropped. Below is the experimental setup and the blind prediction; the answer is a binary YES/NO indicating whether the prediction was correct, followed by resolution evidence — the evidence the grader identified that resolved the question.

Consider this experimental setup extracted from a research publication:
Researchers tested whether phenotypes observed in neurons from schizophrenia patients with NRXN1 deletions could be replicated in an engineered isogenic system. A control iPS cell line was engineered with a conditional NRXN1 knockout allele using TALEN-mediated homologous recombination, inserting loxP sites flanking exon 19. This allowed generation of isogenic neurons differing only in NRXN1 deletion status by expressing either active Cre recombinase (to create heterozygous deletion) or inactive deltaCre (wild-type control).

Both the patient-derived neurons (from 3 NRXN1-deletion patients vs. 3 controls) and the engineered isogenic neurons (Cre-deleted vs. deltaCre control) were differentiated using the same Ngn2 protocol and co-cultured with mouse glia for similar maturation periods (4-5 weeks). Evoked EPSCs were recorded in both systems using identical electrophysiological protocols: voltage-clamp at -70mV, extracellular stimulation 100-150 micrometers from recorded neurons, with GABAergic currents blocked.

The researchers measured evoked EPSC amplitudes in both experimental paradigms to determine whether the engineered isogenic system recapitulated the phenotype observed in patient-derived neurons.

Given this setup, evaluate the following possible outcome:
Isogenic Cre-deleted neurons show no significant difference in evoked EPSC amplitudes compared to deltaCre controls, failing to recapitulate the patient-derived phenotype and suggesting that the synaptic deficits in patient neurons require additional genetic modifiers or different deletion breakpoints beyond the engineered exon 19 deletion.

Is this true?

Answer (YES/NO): NO